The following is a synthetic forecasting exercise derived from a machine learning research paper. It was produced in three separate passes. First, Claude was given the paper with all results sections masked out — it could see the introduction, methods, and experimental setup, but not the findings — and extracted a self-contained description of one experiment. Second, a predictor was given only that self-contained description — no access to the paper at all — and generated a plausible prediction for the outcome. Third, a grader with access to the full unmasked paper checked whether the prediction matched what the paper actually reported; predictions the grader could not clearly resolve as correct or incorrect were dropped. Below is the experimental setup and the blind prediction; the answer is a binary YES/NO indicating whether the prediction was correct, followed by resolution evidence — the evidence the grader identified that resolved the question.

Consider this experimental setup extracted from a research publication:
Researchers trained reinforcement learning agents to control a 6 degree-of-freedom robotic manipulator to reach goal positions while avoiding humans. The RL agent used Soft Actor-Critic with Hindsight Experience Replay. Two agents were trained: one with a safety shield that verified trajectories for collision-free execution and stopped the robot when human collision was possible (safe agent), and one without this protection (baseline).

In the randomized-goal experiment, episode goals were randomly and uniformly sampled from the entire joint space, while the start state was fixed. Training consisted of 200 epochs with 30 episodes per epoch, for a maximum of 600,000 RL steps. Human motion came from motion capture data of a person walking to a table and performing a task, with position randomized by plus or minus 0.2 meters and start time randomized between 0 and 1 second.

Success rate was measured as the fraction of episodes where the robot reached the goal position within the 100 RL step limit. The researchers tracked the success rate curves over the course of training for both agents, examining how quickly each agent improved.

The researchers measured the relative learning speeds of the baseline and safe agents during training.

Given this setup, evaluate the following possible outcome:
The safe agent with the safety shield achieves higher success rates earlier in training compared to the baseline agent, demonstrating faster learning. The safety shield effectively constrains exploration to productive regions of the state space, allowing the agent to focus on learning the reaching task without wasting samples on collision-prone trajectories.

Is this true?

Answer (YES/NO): NO